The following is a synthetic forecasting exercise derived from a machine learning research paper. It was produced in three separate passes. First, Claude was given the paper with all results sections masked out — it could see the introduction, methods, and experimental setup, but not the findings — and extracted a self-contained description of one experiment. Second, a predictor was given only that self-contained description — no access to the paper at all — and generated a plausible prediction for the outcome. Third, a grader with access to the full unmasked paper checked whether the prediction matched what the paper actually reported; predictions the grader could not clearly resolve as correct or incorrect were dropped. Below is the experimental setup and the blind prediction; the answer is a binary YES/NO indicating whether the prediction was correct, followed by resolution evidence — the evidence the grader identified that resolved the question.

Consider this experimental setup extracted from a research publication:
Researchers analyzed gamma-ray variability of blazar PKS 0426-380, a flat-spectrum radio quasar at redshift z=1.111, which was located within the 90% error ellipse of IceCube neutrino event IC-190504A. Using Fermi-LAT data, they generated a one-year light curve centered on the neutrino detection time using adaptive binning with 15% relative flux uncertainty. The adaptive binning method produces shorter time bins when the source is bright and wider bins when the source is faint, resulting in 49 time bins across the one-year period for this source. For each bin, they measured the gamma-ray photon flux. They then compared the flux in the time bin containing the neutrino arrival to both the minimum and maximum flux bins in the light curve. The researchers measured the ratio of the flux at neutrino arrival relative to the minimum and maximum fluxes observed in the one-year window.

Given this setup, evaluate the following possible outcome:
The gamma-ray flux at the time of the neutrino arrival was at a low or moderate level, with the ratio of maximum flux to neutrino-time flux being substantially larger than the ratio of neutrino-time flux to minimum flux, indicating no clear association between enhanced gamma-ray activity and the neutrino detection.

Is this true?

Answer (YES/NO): NO